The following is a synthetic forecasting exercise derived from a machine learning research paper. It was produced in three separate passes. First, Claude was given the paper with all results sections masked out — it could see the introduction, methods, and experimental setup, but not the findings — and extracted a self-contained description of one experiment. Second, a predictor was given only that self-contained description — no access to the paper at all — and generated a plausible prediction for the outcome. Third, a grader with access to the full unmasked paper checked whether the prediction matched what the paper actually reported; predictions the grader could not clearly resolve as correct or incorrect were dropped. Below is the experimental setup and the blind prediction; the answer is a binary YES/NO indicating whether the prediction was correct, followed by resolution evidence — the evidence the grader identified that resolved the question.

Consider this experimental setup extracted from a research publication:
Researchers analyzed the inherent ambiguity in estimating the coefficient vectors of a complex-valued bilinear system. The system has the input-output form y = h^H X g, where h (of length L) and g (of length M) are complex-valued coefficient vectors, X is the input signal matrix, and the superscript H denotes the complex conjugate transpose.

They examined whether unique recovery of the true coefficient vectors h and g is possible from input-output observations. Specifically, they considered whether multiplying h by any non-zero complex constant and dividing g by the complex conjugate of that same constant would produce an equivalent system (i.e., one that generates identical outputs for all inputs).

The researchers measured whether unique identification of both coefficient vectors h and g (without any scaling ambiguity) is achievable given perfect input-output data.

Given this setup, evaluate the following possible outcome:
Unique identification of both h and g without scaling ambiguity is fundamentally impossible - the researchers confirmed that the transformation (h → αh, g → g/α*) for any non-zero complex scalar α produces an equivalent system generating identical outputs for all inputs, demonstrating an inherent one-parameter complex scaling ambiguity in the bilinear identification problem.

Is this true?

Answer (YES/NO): YES